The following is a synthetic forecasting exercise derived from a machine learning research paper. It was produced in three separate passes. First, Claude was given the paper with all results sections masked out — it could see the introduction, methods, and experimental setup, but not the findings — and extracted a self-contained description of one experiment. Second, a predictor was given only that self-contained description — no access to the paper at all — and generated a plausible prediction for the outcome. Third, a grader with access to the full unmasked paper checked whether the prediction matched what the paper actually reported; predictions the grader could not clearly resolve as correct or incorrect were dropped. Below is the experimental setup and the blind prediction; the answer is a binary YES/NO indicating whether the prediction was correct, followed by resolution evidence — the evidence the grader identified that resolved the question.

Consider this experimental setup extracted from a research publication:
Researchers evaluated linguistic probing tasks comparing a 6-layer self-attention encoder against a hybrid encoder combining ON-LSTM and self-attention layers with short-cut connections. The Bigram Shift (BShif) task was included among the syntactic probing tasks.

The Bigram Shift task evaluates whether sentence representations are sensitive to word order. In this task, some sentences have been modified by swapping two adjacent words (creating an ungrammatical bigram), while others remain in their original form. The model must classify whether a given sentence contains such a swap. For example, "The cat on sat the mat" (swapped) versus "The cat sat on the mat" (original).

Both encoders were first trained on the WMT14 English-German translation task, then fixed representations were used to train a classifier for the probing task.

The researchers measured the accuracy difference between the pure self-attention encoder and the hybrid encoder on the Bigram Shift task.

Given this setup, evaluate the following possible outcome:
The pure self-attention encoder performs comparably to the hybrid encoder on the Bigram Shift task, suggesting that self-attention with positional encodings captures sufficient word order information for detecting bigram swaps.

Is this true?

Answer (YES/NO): NO